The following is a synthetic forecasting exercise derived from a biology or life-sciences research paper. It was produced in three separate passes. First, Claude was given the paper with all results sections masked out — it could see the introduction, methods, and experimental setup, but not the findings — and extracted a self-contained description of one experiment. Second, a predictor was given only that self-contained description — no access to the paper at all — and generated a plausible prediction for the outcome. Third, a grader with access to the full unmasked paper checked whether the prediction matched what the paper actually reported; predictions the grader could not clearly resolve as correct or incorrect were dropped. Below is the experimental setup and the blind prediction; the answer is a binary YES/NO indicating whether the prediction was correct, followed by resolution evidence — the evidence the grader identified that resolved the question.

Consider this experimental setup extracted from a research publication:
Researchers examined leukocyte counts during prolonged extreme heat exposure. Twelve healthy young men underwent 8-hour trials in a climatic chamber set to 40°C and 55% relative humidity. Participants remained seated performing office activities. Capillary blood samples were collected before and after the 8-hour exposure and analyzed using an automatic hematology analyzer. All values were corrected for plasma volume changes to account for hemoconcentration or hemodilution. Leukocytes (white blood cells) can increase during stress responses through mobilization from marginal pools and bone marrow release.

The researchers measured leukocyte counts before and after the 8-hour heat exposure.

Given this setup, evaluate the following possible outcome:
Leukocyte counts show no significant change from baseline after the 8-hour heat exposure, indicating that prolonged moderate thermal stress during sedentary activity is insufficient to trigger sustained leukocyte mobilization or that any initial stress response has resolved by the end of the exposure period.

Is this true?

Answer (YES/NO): NO